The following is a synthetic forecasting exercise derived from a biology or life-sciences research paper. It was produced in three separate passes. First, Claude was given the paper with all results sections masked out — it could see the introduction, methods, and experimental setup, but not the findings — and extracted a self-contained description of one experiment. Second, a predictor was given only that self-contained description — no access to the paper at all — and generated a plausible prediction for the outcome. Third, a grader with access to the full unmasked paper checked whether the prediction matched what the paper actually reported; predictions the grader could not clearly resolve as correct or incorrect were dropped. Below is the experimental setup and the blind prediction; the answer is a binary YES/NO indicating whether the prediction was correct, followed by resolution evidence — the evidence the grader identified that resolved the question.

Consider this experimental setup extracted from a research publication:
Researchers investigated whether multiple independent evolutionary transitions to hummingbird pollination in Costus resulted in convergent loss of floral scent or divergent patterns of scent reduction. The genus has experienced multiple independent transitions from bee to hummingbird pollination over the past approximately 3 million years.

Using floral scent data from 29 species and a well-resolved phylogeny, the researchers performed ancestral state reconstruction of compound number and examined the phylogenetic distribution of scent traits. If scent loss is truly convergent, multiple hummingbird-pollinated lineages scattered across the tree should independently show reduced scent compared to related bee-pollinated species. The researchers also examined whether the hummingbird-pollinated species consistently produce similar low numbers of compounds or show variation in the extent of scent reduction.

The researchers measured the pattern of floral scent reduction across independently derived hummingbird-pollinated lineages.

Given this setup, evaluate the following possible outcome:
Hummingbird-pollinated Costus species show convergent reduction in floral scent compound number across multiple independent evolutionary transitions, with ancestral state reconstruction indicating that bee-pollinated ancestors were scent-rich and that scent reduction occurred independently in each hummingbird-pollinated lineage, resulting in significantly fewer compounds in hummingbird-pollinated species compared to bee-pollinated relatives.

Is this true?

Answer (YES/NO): YES